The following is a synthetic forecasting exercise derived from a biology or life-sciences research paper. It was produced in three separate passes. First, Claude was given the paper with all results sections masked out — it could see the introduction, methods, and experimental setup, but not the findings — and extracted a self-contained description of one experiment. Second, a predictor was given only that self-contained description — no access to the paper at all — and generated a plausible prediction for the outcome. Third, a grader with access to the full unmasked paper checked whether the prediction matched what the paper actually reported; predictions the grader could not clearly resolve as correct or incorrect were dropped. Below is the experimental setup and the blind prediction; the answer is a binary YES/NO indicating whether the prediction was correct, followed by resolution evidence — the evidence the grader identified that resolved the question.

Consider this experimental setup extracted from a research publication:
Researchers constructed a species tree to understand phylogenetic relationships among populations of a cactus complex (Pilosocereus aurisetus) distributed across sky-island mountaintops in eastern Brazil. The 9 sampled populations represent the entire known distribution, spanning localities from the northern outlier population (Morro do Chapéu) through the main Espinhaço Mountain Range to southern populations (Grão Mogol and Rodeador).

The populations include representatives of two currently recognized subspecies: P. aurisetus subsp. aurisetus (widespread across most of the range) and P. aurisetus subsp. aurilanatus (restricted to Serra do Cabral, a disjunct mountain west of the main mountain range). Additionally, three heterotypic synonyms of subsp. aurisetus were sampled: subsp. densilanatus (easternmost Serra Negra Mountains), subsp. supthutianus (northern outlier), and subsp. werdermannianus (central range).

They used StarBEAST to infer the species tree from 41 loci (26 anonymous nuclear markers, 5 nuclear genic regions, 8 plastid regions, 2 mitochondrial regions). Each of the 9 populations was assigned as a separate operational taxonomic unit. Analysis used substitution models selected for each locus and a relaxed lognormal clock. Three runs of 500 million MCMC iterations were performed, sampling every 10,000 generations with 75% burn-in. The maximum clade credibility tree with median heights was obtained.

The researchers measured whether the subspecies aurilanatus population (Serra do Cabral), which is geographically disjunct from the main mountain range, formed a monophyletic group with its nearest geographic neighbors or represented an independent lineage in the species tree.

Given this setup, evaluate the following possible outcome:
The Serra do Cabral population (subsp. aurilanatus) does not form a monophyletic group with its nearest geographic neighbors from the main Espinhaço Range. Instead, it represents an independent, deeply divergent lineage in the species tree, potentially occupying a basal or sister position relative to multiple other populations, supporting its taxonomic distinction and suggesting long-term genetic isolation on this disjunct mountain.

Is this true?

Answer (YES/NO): YES